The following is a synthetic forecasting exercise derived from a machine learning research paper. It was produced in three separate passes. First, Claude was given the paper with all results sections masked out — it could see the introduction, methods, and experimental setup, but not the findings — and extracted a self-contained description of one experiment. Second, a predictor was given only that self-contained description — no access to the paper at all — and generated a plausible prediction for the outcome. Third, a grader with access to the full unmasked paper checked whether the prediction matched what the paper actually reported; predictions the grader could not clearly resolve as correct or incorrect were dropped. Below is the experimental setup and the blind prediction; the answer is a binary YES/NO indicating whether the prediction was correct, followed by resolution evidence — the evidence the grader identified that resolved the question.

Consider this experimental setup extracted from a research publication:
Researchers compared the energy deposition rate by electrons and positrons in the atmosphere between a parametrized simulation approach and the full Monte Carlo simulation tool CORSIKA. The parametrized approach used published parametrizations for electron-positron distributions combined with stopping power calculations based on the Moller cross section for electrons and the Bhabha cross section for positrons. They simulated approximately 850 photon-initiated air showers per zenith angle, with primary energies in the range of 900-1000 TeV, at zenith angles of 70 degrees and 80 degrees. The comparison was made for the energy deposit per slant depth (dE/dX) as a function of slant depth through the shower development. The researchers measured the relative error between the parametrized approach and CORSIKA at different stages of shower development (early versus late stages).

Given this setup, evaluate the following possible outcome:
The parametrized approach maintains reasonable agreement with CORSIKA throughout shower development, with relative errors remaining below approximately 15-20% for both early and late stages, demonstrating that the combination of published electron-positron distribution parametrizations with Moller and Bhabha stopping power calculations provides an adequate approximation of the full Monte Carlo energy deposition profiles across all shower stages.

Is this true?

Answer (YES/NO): YES